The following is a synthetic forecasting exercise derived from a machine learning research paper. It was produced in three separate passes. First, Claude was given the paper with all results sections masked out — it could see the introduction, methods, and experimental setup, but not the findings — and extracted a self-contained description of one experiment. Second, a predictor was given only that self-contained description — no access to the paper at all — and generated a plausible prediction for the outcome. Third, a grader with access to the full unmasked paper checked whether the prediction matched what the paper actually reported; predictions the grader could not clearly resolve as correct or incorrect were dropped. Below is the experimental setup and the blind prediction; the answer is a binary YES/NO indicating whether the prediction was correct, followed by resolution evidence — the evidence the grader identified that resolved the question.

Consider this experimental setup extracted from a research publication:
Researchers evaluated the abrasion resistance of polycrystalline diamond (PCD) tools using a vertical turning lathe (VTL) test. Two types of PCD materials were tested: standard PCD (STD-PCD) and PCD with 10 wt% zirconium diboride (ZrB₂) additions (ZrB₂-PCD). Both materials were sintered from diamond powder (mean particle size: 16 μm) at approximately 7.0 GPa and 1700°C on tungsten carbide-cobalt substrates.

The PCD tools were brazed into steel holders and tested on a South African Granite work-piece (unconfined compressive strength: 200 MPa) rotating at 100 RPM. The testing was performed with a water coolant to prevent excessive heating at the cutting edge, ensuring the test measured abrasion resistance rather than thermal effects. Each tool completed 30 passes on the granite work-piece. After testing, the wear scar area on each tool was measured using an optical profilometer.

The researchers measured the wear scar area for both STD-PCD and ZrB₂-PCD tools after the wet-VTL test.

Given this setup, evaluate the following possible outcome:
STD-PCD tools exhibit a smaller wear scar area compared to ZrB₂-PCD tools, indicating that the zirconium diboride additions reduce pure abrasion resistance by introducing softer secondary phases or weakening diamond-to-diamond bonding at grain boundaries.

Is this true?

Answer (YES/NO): YES